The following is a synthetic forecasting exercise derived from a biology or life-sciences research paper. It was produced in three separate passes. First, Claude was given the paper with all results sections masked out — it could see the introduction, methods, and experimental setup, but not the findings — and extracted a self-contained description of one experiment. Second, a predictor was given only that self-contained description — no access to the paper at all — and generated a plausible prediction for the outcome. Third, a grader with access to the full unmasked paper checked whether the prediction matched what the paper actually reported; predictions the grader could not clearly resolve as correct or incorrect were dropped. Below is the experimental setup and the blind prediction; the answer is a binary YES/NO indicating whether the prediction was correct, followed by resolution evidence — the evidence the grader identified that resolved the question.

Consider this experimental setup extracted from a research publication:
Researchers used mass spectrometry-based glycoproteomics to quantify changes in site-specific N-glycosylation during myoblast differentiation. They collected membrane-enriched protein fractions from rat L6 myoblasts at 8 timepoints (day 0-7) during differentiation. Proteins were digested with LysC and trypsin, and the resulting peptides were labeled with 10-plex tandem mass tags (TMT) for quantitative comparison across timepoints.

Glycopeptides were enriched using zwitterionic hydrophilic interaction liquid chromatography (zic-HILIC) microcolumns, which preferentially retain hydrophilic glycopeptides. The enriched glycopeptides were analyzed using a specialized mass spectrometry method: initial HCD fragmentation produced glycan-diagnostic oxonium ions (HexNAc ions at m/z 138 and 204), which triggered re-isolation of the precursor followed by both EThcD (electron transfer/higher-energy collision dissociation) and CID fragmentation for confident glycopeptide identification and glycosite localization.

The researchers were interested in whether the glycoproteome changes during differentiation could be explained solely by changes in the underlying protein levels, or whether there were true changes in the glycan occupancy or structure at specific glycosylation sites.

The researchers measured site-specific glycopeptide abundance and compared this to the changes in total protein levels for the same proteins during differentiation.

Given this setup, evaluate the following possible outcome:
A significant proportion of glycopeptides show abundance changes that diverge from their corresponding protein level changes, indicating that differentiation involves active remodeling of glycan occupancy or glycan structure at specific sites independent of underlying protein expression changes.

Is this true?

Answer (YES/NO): YES